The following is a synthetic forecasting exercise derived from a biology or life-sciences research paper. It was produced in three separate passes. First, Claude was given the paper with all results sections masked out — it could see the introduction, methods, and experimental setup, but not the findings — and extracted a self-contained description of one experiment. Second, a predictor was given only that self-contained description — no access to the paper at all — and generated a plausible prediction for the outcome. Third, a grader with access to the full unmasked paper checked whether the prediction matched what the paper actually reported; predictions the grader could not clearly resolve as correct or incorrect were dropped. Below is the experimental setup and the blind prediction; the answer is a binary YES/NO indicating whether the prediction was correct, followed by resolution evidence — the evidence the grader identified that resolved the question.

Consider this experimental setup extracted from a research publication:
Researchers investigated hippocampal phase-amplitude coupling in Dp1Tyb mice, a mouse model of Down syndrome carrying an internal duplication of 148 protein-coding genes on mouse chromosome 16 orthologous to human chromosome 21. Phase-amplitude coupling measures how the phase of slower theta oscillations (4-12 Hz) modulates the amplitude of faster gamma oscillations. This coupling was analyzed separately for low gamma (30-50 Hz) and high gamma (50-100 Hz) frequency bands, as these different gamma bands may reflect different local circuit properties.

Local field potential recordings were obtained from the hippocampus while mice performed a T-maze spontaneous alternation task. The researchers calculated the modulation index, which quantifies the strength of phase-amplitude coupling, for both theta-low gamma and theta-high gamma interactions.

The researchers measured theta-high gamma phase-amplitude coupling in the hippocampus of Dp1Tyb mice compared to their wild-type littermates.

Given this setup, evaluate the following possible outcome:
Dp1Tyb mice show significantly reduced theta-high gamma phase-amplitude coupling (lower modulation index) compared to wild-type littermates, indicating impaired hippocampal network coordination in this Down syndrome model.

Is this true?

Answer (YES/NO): NO